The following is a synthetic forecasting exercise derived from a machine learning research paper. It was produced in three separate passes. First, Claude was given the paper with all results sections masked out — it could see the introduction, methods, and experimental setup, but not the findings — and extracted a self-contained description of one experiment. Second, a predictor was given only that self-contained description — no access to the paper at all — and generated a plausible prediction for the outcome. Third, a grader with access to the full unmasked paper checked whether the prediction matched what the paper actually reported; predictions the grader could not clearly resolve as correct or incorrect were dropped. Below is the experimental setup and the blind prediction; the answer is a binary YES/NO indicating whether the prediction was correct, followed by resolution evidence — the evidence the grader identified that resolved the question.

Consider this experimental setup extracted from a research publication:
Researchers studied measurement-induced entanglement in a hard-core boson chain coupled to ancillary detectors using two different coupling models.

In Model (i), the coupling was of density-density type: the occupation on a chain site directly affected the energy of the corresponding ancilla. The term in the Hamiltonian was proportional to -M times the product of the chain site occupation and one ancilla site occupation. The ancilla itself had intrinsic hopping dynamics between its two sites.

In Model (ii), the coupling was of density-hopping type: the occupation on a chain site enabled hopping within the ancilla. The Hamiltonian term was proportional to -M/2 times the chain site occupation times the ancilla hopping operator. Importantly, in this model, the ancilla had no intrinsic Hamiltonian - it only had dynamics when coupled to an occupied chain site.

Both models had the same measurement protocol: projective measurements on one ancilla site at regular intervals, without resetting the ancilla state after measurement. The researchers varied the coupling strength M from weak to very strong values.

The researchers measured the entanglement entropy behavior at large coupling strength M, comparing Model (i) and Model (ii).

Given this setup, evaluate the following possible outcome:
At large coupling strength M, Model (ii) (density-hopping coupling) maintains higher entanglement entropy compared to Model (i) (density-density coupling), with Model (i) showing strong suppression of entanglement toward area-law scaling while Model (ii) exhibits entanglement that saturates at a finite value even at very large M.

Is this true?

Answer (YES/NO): NO